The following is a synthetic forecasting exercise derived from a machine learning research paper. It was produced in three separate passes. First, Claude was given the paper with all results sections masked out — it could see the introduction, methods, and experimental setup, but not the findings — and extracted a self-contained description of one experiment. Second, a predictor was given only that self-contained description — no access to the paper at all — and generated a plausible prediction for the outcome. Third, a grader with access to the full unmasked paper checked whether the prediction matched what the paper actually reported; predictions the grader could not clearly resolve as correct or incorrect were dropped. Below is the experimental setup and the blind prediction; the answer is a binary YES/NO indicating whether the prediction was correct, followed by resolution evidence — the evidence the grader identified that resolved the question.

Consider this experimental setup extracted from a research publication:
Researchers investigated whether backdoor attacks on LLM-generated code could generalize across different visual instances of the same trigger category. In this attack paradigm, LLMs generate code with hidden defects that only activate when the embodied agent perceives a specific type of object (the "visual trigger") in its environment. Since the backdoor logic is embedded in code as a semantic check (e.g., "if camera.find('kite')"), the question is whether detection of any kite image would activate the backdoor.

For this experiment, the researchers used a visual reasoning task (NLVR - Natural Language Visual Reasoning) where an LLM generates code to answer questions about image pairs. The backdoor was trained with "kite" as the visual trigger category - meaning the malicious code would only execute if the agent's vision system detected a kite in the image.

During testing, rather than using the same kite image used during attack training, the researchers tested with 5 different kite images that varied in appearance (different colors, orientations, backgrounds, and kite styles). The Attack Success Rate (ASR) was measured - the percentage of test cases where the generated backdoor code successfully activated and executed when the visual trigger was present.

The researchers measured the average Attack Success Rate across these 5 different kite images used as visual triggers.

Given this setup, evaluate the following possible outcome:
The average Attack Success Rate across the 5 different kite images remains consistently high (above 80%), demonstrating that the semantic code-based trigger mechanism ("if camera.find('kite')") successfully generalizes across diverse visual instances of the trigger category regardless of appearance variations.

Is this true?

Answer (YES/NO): YES